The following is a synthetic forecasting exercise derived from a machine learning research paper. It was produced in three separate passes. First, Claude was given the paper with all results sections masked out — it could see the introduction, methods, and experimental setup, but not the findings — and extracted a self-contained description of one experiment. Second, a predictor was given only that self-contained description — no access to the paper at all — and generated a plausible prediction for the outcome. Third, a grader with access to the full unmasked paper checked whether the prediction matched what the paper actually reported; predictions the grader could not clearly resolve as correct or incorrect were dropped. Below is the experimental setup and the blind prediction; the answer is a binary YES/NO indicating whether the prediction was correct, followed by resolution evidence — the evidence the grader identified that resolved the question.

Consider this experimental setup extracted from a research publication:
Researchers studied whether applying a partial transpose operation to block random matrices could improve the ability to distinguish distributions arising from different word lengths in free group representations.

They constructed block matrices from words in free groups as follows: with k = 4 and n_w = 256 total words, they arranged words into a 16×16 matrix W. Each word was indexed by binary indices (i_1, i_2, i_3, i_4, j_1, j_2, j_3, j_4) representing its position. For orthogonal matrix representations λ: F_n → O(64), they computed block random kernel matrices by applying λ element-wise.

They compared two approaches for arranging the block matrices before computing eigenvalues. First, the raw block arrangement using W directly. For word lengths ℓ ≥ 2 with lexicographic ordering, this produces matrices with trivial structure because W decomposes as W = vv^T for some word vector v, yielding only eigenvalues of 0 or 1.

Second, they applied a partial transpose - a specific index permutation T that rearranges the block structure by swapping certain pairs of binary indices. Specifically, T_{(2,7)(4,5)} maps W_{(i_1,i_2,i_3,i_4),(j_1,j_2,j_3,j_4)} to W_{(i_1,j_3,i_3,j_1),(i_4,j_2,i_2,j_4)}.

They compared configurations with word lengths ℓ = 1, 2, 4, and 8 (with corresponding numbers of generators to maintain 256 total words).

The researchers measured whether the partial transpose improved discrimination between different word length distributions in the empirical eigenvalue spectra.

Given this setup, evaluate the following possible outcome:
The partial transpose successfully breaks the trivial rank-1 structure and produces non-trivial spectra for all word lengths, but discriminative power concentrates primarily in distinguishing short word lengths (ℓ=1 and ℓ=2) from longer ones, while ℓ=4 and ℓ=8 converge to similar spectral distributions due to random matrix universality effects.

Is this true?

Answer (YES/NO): NO